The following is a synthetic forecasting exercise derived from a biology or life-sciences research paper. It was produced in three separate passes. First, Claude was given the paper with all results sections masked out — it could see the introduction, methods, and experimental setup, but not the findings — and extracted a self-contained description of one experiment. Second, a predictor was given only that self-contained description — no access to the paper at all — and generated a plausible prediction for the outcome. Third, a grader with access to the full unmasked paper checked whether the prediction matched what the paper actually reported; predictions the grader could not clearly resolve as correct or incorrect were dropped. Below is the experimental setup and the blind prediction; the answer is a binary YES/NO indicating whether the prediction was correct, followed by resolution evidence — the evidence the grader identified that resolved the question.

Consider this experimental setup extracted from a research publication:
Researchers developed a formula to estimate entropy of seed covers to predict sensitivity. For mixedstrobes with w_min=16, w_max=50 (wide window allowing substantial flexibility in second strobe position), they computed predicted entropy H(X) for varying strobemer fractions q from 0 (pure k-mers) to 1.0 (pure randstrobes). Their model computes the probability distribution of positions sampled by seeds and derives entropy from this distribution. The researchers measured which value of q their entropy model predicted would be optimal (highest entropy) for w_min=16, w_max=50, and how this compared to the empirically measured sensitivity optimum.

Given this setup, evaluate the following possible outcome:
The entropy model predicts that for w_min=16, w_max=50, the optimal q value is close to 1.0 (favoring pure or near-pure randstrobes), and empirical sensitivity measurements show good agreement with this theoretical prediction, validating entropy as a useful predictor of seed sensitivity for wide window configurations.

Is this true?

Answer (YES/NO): NO